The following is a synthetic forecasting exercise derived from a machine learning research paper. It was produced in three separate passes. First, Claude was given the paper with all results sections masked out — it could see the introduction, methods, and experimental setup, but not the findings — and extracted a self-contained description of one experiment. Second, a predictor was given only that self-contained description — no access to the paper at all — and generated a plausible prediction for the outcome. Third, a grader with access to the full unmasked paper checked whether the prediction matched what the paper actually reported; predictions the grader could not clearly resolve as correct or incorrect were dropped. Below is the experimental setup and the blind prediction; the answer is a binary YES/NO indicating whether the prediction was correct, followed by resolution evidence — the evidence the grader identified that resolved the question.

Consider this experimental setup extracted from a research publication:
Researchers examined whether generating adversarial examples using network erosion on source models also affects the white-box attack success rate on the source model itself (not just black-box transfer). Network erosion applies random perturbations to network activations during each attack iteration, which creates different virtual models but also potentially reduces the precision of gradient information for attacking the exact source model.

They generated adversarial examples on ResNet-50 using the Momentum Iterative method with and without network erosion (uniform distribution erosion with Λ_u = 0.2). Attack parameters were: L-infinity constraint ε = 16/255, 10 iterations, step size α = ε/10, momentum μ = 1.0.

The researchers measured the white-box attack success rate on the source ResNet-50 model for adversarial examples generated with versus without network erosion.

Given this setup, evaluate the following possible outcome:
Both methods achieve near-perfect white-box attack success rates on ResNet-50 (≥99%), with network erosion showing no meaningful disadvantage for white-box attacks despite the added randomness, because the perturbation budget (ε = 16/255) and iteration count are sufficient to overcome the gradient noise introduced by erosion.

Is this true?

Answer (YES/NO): YES